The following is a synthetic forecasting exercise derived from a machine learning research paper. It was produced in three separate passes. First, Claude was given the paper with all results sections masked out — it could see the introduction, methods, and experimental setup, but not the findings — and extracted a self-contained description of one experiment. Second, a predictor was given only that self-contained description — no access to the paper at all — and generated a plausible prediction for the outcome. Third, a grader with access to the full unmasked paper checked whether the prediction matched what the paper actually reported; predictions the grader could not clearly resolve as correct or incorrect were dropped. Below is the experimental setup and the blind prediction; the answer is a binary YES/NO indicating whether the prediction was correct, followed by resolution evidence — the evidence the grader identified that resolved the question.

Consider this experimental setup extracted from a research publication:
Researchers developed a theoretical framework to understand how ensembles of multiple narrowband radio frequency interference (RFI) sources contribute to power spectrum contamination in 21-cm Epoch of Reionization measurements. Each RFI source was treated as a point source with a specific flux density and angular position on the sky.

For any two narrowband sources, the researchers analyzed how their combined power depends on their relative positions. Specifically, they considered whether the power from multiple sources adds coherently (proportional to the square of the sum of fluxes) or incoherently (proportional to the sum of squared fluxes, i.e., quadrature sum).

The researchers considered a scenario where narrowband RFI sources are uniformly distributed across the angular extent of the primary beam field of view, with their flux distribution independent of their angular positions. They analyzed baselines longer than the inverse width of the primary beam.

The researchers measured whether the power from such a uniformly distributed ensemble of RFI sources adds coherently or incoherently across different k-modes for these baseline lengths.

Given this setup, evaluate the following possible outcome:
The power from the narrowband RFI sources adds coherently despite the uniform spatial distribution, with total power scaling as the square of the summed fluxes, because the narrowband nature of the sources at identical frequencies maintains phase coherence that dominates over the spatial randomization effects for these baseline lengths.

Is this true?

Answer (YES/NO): NO